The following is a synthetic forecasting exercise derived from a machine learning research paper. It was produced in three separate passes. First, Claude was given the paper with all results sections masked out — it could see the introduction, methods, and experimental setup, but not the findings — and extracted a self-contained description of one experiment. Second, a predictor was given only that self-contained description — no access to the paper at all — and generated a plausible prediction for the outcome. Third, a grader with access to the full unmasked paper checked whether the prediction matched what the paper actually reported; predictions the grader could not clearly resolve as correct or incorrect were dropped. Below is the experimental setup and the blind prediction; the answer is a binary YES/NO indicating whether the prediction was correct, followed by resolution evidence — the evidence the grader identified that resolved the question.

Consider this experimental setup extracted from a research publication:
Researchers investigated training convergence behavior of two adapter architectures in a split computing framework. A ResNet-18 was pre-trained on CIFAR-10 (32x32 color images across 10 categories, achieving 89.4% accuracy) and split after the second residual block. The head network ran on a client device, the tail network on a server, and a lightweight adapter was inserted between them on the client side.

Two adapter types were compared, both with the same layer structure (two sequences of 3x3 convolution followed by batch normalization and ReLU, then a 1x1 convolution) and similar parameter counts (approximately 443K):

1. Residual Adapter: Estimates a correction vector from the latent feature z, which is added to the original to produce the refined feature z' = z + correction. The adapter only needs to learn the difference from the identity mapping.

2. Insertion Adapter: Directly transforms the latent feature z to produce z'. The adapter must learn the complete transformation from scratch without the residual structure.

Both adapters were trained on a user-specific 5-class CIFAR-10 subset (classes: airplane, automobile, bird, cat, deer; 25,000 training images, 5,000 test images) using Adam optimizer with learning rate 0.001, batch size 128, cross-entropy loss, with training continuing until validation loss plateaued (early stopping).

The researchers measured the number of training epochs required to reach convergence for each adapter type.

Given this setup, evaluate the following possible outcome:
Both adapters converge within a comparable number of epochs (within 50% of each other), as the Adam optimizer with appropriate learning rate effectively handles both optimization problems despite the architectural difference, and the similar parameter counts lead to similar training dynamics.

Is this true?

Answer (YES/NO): YES